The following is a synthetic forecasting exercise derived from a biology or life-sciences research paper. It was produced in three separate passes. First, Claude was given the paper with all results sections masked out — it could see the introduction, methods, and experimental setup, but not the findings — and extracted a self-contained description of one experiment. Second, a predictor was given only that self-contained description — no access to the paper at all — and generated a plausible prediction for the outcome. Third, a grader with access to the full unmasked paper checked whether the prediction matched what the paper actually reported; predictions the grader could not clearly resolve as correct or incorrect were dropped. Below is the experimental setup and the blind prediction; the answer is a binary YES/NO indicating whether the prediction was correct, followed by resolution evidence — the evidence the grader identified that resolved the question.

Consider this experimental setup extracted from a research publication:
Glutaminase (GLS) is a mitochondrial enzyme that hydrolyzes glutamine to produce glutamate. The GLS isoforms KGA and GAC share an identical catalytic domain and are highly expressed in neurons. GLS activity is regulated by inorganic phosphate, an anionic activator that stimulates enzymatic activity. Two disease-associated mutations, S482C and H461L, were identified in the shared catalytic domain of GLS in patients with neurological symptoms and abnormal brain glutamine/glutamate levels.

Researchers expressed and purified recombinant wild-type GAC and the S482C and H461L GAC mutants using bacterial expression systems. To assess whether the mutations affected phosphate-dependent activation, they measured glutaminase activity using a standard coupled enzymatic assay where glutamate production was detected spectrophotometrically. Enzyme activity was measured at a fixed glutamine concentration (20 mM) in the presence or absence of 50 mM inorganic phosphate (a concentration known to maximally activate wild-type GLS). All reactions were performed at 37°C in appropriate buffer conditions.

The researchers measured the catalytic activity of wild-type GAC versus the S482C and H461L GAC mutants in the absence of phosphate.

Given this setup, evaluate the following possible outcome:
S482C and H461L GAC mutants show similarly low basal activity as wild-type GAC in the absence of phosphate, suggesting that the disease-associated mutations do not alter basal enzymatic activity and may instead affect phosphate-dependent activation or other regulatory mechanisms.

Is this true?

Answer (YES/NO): NO